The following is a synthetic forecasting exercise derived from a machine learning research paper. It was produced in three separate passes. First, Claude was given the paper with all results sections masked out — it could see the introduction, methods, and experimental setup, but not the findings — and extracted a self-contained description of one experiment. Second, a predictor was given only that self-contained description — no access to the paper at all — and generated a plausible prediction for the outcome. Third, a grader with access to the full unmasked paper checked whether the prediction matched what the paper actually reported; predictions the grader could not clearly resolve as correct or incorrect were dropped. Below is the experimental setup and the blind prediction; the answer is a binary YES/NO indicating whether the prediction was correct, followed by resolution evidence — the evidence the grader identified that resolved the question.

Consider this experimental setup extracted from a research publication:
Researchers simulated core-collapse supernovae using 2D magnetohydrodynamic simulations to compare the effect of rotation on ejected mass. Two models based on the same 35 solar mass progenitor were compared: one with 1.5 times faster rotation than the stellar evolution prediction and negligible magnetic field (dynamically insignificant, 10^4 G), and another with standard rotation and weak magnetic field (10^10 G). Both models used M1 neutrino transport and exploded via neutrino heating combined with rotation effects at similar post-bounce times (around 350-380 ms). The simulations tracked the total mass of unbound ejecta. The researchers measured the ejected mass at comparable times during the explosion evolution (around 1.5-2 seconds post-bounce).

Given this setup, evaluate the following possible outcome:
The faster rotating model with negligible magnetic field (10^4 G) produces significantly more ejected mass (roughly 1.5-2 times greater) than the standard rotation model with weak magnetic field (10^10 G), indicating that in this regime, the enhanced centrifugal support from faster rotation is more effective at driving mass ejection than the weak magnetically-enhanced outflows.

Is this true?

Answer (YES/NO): NO